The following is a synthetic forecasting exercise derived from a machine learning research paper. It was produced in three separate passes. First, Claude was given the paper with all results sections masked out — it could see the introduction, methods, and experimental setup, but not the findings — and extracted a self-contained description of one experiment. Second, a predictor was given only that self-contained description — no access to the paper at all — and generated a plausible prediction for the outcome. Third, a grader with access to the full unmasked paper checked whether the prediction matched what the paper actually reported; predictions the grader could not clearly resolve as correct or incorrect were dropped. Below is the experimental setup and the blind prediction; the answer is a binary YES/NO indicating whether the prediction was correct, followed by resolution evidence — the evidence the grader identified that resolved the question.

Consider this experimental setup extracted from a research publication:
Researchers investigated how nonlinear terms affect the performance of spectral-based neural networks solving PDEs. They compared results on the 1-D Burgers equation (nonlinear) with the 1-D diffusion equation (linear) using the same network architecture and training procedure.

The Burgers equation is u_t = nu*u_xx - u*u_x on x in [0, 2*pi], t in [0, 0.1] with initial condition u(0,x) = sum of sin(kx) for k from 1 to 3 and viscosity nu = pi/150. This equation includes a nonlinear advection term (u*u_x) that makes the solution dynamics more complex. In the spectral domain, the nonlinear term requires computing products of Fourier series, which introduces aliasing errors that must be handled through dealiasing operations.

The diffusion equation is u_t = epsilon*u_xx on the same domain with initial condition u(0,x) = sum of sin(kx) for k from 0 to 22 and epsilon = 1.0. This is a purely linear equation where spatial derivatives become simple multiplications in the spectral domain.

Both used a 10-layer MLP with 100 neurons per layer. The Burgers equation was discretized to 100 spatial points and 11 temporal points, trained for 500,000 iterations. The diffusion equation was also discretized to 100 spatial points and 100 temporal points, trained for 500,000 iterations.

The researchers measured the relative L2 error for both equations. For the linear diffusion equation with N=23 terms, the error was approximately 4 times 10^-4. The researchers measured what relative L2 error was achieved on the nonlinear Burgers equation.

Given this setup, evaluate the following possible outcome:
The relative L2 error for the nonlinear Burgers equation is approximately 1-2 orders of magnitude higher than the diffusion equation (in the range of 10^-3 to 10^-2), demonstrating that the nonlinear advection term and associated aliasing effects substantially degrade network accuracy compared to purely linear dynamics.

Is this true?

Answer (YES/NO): NO